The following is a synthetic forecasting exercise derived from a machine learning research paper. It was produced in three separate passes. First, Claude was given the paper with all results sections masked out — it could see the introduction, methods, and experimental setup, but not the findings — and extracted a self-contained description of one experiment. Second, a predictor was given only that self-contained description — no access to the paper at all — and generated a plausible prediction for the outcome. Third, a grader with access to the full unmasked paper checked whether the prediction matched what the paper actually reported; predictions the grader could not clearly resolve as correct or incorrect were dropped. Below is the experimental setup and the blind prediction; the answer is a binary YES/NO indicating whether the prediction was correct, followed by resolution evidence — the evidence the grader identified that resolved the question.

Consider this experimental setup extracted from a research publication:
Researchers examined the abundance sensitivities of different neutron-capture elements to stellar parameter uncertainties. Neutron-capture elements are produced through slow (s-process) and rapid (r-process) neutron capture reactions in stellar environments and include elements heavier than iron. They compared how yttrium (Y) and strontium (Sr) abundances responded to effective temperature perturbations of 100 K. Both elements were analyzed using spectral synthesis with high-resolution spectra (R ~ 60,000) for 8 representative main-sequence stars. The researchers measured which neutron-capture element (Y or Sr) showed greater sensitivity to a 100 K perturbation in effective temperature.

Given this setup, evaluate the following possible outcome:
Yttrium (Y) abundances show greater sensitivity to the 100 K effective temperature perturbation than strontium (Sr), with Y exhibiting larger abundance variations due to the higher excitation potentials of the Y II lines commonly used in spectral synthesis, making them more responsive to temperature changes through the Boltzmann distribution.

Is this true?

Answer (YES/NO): NO